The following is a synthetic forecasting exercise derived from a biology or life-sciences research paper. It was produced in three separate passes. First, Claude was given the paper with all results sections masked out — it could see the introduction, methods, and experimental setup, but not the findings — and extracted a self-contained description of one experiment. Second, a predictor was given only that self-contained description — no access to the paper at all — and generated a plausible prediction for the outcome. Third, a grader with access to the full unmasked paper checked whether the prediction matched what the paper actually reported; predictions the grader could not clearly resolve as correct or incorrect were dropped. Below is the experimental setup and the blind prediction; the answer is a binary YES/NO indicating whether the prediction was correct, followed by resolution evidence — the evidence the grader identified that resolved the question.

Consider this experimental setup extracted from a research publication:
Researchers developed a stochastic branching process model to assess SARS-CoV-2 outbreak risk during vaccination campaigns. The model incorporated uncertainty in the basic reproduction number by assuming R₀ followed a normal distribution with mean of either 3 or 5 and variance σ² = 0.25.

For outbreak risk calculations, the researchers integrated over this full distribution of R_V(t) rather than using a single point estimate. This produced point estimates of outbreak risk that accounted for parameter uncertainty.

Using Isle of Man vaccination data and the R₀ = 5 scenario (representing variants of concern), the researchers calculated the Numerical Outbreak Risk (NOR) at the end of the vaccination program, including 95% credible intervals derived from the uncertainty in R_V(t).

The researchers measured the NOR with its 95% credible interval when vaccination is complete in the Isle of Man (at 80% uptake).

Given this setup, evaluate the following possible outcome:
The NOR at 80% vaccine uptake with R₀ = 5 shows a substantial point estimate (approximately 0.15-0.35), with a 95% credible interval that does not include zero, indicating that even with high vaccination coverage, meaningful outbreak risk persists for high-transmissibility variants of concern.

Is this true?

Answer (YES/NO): NO